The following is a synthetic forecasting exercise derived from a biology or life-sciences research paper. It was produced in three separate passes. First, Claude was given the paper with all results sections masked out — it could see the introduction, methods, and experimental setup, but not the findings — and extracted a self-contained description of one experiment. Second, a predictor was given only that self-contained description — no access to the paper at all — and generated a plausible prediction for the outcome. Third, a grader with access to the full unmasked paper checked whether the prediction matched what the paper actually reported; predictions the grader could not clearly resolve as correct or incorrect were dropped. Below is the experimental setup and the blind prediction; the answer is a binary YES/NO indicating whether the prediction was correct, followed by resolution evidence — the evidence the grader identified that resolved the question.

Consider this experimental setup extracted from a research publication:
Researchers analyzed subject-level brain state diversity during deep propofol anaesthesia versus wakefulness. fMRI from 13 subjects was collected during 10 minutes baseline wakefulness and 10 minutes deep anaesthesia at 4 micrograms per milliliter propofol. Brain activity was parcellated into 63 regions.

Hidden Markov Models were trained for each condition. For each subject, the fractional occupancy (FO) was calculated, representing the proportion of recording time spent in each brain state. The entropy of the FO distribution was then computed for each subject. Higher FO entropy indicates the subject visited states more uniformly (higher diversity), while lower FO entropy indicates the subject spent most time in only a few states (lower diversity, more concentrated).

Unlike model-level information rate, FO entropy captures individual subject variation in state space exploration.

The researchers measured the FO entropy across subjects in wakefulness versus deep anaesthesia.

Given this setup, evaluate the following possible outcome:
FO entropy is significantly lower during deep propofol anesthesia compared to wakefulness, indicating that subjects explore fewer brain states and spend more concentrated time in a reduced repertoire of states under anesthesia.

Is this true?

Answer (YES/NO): YES